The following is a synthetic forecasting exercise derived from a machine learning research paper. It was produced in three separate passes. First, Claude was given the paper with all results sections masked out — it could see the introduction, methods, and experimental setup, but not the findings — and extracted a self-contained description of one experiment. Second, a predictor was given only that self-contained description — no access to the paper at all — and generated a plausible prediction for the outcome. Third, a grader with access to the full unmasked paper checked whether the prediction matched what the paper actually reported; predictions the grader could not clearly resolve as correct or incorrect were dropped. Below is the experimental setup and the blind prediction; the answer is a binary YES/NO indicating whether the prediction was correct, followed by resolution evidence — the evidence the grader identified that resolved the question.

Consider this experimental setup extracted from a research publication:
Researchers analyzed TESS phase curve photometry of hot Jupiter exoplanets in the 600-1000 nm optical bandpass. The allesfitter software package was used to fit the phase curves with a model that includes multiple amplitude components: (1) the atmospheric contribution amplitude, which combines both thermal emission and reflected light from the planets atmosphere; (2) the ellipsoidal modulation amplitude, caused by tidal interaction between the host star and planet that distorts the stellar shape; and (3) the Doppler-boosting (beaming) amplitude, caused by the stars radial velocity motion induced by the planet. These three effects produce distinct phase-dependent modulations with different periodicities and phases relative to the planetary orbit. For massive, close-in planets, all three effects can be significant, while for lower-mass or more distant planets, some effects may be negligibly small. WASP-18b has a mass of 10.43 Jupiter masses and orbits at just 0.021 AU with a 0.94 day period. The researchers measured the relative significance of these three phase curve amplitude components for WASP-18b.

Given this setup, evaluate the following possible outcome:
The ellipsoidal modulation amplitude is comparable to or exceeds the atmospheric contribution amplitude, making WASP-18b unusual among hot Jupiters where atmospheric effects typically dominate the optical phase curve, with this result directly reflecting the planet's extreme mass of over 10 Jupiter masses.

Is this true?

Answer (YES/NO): NO